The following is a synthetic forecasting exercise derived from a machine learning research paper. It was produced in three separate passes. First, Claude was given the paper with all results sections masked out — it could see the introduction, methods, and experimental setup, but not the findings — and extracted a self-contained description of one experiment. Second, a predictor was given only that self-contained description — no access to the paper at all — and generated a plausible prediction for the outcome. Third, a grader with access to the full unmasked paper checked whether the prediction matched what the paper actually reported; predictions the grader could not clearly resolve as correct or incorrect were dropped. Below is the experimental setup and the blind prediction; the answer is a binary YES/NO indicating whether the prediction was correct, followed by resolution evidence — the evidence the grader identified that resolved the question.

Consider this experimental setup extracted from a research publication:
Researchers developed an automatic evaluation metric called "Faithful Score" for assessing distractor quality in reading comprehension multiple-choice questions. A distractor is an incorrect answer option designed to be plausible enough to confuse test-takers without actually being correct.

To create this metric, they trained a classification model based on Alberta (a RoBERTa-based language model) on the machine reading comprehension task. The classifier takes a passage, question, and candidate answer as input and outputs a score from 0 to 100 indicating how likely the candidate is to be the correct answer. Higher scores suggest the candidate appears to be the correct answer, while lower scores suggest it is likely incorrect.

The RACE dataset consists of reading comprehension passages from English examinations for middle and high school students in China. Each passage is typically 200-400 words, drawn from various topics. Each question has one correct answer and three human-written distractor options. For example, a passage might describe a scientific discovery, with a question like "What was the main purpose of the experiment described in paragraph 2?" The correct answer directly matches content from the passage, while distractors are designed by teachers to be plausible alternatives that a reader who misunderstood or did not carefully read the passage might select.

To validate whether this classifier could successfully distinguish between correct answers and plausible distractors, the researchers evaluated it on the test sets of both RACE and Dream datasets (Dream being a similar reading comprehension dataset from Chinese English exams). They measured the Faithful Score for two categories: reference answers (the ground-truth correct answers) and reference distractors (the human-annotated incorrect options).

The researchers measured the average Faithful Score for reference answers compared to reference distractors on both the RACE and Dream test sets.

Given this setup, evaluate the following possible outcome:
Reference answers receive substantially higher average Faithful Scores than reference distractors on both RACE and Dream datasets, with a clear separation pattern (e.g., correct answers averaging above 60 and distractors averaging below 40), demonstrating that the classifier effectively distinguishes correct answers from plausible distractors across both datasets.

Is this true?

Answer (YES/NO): YES